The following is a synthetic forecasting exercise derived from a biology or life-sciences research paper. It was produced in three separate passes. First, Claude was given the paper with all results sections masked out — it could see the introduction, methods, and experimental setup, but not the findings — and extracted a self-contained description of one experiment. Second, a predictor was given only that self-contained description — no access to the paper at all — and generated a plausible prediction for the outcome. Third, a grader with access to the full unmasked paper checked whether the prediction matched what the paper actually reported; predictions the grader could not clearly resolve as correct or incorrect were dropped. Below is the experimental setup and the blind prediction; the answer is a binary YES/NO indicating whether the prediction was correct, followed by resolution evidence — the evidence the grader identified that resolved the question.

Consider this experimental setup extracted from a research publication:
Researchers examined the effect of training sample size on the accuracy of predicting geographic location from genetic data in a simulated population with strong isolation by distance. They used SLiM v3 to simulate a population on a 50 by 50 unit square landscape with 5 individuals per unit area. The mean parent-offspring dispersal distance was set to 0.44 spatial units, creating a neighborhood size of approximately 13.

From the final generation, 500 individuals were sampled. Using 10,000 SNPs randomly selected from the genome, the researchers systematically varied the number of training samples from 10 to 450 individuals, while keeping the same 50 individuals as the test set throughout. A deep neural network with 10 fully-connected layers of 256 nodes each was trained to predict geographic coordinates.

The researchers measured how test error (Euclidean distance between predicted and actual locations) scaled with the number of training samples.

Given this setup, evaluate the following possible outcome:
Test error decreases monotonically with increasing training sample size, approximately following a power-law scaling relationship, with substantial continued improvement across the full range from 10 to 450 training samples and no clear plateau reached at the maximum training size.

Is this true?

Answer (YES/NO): NO